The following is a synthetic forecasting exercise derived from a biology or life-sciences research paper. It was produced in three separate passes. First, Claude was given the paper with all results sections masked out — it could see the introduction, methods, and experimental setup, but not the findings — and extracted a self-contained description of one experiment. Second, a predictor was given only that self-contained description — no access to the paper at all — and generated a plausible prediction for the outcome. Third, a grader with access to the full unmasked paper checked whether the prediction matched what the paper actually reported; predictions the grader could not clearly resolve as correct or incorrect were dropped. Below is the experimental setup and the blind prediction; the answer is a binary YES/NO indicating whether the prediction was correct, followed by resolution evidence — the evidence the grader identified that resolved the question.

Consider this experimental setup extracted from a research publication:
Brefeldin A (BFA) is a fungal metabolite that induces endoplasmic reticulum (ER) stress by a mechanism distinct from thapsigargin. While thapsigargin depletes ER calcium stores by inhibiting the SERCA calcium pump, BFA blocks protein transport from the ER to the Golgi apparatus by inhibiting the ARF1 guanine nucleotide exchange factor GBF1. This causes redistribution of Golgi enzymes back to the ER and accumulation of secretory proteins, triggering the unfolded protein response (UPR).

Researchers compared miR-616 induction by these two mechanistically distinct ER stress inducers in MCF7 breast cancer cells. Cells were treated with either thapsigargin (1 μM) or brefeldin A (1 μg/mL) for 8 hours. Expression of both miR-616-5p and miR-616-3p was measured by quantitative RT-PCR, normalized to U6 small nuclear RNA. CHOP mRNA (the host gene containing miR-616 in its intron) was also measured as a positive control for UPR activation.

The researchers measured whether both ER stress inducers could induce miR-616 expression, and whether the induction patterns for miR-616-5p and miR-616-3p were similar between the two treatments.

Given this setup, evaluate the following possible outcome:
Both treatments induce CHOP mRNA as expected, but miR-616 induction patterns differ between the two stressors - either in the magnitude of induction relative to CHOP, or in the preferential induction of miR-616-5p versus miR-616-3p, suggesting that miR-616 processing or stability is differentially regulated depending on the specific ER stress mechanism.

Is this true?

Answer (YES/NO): NO